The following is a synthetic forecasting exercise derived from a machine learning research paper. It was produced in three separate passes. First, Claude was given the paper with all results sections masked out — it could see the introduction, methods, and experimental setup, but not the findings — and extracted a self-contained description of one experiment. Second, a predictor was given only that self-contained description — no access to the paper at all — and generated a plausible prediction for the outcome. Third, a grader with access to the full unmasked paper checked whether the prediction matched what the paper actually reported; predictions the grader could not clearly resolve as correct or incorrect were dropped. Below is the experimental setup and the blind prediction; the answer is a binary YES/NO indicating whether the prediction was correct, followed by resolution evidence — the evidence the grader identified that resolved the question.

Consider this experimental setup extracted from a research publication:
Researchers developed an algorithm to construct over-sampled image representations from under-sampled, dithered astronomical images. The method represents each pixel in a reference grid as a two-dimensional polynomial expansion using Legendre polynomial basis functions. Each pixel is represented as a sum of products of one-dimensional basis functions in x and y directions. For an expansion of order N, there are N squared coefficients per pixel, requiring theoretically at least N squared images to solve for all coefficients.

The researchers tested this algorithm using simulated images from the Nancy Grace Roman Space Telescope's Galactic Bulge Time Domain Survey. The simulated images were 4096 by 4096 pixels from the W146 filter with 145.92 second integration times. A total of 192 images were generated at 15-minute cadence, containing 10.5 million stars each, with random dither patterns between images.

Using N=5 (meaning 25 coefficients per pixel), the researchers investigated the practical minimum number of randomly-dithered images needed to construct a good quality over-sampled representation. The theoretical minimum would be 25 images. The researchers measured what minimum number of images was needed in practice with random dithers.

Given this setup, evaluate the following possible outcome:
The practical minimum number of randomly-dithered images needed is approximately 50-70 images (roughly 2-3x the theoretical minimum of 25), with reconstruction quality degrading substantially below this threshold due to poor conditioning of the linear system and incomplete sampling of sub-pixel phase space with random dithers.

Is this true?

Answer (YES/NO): NO